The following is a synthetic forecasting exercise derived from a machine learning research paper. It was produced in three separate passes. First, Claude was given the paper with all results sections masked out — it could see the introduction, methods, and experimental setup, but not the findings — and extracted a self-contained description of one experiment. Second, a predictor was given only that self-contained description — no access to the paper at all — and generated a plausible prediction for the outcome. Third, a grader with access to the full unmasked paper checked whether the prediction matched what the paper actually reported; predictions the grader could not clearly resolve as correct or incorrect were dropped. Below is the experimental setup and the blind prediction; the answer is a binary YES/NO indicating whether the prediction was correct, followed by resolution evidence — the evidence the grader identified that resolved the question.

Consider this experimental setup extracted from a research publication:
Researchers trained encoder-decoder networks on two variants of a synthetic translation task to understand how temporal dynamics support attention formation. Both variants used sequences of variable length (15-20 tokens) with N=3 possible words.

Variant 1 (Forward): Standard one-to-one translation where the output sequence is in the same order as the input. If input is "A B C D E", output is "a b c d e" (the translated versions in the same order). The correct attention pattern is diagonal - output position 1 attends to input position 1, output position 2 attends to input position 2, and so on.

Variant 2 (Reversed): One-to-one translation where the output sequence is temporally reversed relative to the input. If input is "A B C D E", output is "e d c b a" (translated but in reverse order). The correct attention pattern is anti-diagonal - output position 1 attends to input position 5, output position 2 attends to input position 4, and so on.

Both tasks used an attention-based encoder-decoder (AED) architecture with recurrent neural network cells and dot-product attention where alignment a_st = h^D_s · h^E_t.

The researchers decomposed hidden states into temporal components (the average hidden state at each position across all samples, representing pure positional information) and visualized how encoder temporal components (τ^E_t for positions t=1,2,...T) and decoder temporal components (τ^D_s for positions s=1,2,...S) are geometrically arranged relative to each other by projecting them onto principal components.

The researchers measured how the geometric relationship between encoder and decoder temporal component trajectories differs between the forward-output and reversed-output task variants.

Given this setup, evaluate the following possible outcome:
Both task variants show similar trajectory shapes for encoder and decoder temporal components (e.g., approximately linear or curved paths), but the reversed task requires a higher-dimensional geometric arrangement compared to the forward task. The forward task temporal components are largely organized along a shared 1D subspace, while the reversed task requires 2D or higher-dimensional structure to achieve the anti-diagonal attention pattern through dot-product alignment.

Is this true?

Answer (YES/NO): NO